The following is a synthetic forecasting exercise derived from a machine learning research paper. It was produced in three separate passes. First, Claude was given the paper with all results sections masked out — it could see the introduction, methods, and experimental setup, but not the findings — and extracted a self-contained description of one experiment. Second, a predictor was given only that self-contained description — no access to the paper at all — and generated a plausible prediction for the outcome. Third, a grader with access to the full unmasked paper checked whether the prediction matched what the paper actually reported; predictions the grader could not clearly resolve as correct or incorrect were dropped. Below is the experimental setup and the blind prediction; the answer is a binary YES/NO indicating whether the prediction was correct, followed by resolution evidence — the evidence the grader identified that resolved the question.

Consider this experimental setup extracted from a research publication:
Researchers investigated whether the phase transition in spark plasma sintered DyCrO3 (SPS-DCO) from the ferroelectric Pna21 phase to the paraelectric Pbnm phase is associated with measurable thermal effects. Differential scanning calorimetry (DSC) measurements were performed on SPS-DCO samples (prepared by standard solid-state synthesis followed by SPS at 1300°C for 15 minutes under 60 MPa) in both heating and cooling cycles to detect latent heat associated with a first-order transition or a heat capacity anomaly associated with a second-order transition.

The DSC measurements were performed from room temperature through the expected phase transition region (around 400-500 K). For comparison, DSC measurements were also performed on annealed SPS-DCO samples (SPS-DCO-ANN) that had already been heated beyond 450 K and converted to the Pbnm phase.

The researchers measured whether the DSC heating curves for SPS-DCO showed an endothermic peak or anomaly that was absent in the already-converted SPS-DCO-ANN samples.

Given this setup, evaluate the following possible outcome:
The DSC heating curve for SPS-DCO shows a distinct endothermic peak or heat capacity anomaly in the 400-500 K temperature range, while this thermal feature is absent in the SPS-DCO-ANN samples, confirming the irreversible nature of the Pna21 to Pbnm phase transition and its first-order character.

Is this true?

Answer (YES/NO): NO